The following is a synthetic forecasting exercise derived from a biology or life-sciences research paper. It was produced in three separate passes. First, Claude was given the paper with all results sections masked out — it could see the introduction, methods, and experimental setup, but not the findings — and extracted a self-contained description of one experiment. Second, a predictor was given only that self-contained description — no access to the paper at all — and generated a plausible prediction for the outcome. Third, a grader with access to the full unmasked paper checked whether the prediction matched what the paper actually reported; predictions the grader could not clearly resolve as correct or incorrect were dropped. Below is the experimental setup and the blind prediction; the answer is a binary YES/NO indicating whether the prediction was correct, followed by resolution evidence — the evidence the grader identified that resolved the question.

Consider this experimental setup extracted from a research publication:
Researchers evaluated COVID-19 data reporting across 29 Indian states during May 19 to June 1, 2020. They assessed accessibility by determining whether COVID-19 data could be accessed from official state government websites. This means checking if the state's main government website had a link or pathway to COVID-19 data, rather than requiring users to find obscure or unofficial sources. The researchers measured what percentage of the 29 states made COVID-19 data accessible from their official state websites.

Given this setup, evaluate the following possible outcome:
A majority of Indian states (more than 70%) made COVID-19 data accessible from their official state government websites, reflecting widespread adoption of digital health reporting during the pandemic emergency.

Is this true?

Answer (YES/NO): YES